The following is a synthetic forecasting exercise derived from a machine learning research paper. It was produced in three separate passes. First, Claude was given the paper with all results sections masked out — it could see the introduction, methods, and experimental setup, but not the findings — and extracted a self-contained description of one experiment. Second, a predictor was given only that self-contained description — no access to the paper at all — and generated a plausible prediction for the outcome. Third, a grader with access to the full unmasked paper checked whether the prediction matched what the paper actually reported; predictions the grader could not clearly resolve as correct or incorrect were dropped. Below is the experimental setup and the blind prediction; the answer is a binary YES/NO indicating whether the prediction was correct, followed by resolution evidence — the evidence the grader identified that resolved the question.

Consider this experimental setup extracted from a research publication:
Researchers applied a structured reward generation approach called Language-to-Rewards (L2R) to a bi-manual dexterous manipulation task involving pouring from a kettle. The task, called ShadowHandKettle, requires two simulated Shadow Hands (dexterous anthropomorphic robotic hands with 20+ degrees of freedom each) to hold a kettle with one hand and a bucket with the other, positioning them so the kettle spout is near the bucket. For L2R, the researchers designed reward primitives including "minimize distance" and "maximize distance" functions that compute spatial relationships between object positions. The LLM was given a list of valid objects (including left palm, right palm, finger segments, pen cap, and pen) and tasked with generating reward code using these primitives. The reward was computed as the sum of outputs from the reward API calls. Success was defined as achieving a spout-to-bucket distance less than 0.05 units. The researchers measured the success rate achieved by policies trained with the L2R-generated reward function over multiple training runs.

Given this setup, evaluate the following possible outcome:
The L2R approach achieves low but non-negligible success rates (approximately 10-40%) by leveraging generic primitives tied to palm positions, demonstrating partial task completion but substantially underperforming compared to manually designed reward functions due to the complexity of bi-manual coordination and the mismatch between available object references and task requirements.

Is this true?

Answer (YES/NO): NO